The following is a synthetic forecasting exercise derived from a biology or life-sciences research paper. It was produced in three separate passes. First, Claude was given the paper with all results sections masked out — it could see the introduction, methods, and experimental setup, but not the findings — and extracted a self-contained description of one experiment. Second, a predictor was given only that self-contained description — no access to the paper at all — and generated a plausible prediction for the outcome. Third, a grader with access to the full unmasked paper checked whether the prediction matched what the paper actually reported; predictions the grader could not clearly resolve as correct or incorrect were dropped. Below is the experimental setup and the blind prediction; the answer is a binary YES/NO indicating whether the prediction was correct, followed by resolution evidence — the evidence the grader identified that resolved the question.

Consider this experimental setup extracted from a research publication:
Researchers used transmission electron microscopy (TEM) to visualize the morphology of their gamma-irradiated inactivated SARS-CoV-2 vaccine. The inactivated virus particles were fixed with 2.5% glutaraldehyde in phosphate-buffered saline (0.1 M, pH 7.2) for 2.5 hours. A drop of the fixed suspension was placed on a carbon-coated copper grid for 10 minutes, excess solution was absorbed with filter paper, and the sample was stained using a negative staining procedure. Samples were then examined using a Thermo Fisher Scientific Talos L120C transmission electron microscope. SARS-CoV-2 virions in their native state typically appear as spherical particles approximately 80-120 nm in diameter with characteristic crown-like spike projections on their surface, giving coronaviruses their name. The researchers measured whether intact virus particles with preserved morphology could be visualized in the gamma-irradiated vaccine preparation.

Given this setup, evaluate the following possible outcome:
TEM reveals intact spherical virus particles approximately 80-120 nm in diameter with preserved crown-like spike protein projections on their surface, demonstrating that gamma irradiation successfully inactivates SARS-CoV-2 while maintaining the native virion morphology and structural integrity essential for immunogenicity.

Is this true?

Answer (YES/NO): NO